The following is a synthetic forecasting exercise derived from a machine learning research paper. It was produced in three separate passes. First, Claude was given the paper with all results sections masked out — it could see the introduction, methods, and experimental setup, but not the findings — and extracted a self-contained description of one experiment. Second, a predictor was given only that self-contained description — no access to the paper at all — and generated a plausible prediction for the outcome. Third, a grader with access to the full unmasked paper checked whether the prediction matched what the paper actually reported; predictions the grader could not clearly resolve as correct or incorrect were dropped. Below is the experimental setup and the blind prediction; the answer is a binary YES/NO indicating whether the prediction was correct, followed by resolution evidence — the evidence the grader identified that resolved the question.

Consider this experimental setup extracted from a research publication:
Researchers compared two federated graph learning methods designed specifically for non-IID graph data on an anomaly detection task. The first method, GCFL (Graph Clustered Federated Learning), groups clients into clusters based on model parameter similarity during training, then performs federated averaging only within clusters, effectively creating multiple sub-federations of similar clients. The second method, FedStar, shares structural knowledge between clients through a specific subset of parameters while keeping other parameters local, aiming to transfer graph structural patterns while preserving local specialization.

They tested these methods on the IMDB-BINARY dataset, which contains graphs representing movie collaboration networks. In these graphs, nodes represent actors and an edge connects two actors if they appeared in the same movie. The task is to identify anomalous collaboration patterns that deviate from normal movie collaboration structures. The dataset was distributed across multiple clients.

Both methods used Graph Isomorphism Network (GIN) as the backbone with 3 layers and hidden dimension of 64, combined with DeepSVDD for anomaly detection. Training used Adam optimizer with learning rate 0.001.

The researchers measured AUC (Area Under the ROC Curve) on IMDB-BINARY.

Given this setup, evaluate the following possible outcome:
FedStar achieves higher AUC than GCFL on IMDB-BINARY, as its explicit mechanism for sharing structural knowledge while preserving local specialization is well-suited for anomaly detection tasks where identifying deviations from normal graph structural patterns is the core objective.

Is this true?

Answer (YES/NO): NO